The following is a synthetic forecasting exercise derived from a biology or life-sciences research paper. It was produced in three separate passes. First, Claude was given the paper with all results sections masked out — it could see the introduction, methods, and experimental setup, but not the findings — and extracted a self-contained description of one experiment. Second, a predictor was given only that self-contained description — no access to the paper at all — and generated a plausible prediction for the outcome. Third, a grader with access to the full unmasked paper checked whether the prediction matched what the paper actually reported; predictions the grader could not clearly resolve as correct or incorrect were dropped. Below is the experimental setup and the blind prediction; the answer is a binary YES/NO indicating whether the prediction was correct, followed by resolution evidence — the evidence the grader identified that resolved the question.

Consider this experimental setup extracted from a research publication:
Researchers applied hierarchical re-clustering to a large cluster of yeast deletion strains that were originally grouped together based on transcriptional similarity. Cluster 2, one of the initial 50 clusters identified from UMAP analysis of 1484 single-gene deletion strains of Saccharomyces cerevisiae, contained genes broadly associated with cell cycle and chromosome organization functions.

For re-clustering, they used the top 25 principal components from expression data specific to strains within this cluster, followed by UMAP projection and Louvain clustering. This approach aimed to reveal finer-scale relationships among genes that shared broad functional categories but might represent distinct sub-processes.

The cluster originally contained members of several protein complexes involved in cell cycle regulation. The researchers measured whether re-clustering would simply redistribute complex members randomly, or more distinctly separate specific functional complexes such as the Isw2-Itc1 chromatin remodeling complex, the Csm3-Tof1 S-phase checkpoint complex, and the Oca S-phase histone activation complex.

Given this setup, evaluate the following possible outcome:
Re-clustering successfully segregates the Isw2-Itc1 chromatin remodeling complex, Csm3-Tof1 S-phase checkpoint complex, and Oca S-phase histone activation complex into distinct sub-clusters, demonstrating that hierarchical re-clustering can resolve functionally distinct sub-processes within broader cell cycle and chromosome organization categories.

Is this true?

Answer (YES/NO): YES